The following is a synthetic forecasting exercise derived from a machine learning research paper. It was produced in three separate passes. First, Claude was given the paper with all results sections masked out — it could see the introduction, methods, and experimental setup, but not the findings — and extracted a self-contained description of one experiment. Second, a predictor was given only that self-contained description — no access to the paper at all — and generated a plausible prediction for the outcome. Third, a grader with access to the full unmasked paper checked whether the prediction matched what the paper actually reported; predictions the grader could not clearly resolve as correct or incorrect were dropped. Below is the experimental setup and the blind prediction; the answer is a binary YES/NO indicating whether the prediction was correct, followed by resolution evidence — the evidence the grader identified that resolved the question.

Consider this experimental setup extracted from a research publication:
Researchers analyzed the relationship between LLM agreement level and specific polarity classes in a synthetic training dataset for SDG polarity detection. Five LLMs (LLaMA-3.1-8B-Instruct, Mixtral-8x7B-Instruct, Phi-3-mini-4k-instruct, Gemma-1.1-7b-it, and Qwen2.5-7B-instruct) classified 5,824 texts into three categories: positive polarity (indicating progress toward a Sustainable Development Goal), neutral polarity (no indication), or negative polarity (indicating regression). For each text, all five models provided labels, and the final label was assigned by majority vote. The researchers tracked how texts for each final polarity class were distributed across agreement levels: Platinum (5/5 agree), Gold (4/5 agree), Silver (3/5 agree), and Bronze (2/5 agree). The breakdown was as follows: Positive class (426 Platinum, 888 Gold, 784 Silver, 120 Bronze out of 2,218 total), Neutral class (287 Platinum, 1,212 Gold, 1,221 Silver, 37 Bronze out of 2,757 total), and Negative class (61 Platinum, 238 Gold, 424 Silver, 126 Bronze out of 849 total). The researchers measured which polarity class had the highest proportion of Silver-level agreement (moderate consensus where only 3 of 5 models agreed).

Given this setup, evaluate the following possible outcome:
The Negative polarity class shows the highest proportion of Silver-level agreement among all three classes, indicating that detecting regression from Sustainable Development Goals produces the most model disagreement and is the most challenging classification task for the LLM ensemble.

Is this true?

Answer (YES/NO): YES